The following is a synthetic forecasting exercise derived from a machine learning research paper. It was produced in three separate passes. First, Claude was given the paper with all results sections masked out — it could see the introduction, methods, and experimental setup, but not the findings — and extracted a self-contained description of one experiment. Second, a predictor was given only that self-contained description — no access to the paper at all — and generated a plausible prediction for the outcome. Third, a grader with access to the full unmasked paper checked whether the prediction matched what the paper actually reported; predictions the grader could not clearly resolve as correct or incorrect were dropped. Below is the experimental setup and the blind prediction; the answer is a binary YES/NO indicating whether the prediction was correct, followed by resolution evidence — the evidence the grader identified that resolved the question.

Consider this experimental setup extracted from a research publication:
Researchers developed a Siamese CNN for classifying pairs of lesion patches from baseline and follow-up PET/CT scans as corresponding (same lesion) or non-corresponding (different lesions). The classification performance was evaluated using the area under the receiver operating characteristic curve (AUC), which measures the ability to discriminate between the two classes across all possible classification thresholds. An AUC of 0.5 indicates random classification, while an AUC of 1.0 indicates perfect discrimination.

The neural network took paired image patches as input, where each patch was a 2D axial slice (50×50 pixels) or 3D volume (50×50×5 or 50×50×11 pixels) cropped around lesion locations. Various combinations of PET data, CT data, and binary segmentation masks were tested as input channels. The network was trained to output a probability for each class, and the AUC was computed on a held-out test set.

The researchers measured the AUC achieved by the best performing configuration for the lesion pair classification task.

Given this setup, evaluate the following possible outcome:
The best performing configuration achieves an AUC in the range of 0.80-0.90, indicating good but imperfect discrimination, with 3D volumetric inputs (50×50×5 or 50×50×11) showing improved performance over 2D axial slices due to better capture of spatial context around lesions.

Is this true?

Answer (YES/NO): NO